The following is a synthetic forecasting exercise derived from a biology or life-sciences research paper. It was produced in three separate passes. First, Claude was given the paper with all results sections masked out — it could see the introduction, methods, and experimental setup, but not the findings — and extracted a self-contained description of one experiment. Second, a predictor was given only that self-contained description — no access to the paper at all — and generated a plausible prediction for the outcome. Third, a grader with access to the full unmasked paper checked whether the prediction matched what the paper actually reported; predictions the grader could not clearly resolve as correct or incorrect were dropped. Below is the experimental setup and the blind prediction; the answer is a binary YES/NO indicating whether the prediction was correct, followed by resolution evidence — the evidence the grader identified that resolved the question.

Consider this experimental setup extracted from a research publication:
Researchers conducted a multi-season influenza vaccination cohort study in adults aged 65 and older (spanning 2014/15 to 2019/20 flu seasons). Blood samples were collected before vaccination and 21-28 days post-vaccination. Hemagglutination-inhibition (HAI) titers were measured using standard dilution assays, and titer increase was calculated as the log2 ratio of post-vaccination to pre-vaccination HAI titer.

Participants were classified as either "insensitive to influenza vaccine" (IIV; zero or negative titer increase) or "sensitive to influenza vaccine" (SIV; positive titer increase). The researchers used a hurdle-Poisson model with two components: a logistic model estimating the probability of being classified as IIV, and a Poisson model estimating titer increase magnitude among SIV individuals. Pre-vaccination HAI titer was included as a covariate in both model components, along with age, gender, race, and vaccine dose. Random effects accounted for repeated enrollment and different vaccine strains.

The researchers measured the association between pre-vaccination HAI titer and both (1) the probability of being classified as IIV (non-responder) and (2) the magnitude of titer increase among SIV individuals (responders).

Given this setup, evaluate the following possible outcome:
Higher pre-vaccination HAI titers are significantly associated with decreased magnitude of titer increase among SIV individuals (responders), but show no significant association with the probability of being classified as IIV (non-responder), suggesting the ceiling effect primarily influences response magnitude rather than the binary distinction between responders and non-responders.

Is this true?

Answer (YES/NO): NO